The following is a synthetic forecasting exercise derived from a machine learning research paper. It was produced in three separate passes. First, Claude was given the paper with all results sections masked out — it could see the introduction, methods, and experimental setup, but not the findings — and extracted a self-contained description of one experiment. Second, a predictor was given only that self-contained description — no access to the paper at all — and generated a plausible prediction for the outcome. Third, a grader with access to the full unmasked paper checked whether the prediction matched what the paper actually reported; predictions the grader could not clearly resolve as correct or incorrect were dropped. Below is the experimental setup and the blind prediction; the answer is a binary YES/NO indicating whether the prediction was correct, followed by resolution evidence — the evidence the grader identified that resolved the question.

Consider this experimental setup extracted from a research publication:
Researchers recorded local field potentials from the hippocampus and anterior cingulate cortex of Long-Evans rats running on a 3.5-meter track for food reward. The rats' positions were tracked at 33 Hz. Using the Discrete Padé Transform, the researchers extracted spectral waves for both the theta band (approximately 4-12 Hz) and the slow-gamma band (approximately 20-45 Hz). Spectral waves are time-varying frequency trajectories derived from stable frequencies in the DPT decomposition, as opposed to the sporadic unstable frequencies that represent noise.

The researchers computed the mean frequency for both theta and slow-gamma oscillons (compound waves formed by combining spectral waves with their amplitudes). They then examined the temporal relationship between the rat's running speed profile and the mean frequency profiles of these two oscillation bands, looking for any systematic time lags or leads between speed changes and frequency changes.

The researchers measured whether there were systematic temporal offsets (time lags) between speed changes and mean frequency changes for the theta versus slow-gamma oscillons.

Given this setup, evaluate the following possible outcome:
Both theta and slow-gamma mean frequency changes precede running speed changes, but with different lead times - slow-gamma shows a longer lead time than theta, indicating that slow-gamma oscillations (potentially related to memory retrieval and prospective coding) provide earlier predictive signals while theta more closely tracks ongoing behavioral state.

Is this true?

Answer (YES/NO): NO